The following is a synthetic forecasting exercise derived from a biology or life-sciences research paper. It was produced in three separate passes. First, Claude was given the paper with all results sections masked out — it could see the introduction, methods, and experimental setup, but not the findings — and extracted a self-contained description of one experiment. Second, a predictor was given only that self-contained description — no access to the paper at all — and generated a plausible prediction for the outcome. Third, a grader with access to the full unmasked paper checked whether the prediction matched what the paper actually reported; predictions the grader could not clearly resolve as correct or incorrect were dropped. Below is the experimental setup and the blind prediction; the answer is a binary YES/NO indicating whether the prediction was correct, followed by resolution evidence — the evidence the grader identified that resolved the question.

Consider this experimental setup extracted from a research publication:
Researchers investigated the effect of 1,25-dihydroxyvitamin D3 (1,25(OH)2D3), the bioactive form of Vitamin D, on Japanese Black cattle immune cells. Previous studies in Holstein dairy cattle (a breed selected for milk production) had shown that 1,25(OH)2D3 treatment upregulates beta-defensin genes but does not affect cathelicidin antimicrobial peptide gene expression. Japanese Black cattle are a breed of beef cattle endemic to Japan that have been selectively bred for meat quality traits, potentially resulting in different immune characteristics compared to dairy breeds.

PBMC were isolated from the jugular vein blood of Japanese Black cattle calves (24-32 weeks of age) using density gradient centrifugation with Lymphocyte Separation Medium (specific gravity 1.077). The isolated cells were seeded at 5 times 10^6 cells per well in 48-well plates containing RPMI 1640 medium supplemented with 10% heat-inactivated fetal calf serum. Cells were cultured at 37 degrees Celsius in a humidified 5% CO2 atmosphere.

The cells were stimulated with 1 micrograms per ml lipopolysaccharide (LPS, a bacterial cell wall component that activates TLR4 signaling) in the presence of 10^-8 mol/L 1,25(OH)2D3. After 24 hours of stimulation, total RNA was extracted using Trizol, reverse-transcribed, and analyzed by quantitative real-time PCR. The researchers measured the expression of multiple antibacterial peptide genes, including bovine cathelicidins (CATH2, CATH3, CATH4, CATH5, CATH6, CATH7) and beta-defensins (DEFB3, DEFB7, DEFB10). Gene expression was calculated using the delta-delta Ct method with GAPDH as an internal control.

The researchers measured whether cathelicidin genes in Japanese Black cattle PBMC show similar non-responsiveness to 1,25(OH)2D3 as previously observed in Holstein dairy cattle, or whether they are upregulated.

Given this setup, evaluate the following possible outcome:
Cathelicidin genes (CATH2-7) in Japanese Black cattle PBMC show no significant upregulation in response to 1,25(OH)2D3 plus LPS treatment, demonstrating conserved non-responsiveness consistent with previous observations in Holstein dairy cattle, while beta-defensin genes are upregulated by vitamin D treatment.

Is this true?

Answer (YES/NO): YES